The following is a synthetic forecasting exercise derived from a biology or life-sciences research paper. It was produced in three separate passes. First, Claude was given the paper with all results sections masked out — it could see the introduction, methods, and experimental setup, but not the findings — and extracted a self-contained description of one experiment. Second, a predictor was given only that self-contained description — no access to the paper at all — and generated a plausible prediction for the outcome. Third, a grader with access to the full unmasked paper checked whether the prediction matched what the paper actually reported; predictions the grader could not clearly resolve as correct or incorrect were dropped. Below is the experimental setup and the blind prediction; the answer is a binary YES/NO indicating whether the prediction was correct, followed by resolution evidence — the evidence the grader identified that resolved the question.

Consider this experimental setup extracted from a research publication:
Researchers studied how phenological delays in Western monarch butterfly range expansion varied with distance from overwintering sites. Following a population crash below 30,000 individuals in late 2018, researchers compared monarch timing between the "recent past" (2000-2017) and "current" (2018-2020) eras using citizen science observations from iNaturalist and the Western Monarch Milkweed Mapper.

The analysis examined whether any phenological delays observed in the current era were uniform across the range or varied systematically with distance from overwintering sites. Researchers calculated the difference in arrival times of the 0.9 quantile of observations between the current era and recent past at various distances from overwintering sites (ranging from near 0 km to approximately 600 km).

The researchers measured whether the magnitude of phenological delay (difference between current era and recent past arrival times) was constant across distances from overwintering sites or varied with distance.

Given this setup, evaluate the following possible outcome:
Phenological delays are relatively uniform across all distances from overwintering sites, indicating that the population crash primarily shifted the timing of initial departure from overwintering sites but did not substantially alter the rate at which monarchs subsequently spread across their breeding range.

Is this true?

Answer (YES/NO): NO